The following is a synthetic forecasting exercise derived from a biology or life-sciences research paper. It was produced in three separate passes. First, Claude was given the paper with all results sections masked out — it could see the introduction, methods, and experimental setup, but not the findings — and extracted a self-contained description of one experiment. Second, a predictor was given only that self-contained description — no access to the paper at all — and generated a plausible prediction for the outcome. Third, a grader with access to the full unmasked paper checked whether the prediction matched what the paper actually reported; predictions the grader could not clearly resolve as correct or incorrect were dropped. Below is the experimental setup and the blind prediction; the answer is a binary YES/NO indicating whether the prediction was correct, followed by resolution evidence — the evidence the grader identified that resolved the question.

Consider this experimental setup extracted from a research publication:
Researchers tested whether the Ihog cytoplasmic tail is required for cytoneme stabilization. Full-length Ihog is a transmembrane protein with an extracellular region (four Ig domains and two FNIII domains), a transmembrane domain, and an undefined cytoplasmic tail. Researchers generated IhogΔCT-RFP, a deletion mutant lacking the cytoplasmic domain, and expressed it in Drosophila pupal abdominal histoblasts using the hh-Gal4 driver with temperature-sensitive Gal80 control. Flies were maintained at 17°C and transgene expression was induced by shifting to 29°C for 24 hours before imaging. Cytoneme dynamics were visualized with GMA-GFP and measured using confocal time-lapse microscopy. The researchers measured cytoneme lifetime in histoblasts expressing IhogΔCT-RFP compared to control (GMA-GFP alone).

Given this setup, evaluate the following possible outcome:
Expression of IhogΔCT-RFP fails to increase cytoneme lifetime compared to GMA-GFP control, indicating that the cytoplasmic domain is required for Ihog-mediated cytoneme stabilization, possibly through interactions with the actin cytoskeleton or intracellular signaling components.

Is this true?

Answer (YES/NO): NO